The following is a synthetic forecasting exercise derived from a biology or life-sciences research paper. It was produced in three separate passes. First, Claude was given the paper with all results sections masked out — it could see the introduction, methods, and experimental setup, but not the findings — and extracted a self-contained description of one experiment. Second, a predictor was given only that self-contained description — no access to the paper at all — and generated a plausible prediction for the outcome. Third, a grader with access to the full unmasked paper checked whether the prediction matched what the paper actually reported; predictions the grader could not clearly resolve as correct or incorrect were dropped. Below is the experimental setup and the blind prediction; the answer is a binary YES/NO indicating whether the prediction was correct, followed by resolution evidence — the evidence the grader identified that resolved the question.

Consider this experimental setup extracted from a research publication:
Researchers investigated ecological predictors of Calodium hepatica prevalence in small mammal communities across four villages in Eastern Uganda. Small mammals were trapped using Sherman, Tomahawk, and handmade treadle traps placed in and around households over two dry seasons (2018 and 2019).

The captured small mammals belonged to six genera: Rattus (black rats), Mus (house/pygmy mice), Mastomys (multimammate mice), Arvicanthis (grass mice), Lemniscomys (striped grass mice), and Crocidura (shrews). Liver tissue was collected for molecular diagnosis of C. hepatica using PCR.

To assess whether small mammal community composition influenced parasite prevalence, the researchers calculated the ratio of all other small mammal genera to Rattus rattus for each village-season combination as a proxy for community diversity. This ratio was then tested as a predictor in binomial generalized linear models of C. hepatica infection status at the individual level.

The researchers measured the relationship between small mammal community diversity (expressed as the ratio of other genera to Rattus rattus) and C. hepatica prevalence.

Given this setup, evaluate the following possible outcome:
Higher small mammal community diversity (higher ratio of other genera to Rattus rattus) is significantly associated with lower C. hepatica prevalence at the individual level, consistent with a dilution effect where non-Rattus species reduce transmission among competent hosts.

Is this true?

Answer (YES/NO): YES